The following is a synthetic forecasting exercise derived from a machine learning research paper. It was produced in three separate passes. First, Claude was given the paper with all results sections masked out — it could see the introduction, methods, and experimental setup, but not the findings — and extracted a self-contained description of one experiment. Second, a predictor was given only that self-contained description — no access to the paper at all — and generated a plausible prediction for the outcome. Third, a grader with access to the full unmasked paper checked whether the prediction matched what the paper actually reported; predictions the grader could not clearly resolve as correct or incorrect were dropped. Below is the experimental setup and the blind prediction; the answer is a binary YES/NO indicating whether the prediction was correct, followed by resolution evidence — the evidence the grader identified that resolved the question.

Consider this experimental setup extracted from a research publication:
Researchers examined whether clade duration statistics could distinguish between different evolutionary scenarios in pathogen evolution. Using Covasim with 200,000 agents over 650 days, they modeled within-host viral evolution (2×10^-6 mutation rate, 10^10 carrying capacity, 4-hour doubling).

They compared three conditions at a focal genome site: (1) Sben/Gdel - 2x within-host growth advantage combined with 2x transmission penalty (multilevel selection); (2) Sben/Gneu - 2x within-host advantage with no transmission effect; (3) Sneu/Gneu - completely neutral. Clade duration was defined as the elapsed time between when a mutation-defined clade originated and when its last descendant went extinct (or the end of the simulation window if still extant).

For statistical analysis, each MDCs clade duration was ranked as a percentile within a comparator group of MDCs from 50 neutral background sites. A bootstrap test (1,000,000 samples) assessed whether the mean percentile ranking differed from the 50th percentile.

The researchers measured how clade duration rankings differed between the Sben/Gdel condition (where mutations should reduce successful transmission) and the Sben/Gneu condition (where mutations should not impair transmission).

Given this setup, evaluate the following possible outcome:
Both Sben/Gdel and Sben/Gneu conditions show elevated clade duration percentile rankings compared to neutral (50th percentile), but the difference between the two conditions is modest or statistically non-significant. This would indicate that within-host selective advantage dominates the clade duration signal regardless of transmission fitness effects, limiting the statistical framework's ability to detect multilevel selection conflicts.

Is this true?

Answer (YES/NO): NO